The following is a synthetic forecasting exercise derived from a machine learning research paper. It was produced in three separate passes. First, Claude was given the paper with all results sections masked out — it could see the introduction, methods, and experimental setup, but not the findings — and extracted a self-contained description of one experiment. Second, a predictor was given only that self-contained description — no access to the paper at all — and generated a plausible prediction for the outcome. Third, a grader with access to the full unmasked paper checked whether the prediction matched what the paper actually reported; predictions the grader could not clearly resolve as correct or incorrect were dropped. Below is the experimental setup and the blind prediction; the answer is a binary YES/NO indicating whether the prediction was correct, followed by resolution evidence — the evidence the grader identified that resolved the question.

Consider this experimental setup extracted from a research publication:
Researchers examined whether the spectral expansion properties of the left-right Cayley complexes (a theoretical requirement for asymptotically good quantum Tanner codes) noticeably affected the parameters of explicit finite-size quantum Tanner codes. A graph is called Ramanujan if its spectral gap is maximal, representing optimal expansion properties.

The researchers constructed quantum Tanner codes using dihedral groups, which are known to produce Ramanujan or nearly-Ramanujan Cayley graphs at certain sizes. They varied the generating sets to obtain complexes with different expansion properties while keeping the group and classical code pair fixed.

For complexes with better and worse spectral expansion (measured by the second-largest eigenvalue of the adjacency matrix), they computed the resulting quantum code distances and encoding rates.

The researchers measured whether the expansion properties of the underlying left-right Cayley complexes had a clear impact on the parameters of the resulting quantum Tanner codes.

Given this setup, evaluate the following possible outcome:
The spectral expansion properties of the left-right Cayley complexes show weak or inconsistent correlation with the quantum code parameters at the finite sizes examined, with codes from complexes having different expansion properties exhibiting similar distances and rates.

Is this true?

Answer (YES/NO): YES